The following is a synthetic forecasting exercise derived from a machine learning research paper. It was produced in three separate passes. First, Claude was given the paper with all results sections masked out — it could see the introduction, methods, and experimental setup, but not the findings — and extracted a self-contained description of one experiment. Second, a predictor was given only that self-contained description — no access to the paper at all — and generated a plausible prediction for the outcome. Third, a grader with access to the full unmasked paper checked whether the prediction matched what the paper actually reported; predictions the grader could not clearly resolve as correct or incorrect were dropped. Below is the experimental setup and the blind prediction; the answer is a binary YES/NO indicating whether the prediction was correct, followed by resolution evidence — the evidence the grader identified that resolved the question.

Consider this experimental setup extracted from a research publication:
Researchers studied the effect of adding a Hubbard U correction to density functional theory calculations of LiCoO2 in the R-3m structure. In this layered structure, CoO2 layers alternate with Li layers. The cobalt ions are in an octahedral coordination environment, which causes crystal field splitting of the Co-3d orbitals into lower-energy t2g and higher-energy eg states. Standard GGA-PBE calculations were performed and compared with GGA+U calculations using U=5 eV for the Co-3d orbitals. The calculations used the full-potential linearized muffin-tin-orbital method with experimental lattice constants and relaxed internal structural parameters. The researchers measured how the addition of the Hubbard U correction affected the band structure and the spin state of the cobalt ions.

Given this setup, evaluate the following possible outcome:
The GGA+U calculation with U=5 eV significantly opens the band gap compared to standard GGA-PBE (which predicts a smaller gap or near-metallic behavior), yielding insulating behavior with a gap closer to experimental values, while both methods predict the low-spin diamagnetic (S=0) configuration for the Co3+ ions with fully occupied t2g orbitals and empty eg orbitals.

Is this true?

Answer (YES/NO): YES